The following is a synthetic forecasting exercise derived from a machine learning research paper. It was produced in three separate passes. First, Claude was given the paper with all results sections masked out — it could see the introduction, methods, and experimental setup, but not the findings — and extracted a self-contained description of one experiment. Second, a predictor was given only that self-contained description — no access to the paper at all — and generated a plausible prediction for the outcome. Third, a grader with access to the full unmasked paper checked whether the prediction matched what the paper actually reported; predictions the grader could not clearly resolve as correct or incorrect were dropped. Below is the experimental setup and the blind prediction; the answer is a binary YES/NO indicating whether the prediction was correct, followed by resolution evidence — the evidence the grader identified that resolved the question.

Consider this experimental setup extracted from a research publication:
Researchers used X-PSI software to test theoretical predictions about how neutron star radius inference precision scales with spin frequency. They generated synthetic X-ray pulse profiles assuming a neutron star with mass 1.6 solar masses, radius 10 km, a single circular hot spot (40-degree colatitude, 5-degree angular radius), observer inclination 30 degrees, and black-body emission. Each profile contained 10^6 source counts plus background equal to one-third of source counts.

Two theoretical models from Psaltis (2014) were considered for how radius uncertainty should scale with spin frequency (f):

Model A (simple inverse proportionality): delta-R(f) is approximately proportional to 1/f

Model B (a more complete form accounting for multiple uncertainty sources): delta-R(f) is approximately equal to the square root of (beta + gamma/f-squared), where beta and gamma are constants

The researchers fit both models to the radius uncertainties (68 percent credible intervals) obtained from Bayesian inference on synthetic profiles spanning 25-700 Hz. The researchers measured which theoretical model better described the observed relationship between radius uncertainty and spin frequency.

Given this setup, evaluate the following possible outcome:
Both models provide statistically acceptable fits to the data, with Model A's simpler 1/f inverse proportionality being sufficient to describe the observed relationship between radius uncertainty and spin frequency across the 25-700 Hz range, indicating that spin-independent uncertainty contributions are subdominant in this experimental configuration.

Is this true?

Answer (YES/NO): NO